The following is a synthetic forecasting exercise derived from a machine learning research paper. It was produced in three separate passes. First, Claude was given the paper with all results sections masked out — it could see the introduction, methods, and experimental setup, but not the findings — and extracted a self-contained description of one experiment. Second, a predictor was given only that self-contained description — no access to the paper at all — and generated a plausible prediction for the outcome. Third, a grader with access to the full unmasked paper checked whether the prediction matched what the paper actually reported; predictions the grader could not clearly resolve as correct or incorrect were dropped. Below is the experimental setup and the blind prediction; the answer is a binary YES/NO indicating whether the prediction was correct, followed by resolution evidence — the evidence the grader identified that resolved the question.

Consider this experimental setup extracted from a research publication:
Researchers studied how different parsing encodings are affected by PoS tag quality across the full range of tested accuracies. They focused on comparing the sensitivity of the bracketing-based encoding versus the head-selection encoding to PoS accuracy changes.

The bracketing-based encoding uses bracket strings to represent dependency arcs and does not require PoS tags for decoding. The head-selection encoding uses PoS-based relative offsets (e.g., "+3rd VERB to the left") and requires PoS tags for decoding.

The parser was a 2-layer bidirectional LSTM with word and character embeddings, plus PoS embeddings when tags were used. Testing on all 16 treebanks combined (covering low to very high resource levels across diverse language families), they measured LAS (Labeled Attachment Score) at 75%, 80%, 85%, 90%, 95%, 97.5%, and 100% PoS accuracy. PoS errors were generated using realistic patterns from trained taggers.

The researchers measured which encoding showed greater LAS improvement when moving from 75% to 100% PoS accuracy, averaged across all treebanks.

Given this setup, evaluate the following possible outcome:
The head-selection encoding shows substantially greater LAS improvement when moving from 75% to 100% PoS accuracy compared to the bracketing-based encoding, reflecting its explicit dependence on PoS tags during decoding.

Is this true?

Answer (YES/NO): YES